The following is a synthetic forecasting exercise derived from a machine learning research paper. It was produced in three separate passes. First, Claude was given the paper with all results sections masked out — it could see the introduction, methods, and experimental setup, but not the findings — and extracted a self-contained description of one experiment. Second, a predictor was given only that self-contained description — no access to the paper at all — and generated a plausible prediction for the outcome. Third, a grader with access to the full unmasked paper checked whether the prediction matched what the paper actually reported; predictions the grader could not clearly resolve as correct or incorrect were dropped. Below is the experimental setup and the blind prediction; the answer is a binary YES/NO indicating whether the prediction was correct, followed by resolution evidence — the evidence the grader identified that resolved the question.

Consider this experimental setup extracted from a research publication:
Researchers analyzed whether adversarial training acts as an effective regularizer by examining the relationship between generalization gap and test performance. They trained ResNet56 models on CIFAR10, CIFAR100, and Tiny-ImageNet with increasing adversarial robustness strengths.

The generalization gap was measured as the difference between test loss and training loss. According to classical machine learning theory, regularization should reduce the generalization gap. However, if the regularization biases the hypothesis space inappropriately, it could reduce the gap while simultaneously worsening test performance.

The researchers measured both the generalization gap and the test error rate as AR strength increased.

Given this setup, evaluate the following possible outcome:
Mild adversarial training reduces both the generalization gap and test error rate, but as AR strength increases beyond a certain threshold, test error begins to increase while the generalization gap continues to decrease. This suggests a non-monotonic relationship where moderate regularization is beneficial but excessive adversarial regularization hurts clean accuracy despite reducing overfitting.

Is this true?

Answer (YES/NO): NO